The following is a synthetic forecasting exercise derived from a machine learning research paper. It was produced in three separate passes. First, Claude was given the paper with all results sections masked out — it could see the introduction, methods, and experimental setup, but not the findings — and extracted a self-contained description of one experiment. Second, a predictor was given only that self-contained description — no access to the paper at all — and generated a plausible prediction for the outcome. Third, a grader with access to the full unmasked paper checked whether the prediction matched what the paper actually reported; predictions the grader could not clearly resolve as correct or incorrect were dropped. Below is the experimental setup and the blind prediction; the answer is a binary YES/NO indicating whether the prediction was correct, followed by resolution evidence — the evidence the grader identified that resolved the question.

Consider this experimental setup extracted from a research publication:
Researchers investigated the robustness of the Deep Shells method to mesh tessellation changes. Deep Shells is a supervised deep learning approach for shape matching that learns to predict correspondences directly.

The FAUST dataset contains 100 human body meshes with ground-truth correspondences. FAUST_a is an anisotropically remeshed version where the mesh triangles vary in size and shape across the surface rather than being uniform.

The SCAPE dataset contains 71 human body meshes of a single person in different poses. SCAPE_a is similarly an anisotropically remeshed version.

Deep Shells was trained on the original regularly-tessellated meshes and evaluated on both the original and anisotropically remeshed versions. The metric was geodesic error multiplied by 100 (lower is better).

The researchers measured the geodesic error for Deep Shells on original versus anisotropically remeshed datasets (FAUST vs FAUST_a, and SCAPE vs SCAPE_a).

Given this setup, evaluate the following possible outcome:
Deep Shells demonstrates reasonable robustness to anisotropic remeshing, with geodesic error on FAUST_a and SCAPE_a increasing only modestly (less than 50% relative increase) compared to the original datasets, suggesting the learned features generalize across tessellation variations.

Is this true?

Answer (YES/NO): NO